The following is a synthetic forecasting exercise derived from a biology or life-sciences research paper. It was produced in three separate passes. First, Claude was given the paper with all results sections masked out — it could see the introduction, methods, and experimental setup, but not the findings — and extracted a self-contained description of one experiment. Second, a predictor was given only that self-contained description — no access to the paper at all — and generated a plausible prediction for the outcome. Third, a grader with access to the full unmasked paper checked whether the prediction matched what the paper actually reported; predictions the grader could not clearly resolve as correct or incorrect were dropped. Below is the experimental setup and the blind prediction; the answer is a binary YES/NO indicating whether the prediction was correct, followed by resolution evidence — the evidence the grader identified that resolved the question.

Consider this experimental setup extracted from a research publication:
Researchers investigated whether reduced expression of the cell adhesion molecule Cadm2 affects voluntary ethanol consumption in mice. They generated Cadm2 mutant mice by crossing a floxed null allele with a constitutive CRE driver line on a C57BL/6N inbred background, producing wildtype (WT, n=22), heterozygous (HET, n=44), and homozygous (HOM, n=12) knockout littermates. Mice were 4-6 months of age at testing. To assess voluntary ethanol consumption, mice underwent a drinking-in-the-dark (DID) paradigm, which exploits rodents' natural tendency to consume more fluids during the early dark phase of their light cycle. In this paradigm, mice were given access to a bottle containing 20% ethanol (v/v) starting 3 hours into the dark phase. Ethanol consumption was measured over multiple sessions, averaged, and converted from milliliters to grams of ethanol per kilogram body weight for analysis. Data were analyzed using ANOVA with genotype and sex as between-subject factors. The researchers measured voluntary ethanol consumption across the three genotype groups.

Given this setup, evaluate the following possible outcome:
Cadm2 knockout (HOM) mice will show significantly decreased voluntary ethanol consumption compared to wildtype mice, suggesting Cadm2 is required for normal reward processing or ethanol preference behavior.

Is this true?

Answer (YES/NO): NO